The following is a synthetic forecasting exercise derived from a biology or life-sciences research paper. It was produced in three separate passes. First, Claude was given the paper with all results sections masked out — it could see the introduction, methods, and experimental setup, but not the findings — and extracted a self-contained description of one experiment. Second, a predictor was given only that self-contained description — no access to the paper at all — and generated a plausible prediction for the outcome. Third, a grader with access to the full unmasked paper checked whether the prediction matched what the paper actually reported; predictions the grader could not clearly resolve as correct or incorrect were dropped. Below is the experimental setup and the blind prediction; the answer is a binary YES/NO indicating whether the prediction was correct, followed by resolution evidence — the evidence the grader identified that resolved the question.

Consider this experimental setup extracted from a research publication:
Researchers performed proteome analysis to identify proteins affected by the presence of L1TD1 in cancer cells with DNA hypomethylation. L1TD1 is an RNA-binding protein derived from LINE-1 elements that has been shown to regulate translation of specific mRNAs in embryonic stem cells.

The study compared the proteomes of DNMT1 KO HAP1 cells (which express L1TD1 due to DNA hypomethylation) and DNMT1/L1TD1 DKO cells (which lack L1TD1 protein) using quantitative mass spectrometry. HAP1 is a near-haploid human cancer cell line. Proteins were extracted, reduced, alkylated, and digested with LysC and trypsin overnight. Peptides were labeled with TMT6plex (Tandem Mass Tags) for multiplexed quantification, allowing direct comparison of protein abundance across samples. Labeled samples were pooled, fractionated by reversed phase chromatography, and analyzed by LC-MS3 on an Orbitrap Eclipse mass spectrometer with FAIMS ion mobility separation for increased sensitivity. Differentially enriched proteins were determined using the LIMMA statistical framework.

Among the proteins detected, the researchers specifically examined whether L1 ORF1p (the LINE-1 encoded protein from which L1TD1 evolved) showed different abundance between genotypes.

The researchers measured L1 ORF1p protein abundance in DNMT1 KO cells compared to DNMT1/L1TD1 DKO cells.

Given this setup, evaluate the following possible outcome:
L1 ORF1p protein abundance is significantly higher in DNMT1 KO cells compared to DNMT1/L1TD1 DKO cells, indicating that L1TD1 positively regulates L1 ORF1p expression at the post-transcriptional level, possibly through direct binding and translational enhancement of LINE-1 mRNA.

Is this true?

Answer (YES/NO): NO